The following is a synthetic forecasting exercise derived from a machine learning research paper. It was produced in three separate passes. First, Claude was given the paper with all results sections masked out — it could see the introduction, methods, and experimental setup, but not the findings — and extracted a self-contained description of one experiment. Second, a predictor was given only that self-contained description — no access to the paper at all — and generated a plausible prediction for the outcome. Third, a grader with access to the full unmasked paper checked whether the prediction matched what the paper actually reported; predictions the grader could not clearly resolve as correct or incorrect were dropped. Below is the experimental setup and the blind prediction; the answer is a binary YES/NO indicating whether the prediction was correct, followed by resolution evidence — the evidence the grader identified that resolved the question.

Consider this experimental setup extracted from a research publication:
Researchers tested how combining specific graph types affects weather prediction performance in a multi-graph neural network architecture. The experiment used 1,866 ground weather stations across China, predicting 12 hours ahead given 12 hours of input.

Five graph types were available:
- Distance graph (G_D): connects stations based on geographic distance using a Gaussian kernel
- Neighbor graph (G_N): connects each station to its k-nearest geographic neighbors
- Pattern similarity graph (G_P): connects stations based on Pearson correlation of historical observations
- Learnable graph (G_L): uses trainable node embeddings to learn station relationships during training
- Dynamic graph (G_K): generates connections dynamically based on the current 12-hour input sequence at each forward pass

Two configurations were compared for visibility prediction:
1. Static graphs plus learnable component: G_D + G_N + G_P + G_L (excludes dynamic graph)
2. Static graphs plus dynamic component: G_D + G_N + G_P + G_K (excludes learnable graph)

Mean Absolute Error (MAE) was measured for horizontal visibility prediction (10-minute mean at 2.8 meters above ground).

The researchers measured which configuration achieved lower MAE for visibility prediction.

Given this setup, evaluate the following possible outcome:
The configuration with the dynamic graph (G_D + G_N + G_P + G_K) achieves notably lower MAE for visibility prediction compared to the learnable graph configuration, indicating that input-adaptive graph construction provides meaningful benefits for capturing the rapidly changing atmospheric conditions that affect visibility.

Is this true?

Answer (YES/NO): NO